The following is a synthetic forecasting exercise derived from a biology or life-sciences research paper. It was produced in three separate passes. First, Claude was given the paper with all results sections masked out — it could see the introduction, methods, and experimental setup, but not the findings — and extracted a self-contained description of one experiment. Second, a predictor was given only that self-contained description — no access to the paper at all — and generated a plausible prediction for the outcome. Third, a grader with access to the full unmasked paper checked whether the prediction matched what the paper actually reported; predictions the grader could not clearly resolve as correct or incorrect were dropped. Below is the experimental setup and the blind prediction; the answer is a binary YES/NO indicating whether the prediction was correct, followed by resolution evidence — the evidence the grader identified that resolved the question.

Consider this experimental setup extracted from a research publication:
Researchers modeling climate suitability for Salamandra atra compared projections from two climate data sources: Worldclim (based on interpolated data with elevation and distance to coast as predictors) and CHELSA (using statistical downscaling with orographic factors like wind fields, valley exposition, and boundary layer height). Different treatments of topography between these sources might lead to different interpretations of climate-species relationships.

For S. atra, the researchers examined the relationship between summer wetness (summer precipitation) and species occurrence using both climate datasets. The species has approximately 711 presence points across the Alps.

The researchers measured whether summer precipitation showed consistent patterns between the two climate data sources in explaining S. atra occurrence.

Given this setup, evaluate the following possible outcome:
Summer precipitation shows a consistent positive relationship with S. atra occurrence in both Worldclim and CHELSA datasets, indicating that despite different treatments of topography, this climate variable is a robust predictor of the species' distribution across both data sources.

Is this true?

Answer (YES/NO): YES